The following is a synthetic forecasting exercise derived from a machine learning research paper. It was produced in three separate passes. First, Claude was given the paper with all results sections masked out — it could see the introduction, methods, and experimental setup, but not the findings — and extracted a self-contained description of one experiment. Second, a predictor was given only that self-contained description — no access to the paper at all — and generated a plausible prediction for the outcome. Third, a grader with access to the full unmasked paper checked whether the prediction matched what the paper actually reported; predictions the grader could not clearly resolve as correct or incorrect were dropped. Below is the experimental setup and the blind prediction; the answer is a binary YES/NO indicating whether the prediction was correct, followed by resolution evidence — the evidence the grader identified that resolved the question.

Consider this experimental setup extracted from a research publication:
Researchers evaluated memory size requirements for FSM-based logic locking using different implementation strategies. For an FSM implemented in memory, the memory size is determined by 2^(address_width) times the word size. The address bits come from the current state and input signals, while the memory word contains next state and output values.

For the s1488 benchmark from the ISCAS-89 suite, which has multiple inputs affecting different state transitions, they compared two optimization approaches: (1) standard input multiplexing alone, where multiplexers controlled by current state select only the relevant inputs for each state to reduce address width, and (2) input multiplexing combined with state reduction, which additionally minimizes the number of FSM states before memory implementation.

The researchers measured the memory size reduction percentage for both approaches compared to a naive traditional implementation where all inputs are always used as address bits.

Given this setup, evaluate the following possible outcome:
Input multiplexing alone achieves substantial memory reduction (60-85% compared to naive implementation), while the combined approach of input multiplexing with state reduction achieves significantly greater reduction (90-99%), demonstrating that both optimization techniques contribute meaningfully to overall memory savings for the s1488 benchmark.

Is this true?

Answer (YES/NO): YES